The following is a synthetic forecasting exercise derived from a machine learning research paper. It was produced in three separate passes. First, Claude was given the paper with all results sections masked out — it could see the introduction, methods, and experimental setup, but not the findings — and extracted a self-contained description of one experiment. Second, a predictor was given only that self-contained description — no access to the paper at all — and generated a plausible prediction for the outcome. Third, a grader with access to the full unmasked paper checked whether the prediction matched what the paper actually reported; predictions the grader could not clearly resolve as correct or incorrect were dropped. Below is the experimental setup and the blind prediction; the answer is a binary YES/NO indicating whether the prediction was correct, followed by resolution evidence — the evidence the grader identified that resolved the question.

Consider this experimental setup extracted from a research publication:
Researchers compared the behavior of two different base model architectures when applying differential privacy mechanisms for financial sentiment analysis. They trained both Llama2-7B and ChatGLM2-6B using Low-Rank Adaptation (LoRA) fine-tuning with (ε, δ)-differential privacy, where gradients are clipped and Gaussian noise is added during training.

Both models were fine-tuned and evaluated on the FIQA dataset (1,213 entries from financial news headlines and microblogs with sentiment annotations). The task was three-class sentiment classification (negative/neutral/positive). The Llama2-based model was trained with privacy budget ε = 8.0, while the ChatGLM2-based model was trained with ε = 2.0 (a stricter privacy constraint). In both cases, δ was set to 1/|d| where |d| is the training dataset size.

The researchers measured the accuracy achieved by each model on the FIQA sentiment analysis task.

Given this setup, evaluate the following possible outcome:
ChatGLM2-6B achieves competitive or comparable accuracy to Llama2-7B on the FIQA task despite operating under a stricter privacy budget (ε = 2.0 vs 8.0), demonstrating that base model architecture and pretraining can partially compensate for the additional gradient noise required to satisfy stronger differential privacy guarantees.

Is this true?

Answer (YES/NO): YES